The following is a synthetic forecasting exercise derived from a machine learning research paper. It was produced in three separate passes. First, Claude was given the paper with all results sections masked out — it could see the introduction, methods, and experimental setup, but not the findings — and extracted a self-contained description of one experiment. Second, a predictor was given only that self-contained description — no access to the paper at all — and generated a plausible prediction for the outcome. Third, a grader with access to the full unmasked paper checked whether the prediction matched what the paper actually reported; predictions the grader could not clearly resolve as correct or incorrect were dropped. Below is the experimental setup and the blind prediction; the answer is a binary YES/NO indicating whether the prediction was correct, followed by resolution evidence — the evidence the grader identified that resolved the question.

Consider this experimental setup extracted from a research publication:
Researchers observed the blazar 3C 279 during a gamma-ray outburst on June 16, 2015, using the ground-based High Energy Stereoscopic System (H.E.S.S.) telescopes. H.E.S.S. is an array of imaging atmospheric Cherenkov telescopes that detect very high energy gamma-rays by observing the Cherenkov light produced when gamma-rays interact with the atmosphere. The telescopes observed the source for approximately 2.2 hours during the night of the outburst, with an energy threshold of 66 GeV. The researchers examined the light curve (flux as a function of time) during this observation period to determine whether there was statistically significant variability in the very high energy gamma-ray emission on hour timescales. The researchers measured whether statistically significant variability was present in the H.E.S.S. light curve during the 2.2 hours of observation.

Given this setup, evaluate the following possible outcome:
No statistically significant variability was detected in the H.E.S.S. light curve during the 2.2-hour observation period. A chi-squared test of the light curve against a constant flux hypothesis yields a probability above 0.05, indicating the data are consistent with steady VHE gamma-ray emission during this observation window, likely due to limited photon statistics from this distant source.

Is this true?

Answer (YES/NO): YES